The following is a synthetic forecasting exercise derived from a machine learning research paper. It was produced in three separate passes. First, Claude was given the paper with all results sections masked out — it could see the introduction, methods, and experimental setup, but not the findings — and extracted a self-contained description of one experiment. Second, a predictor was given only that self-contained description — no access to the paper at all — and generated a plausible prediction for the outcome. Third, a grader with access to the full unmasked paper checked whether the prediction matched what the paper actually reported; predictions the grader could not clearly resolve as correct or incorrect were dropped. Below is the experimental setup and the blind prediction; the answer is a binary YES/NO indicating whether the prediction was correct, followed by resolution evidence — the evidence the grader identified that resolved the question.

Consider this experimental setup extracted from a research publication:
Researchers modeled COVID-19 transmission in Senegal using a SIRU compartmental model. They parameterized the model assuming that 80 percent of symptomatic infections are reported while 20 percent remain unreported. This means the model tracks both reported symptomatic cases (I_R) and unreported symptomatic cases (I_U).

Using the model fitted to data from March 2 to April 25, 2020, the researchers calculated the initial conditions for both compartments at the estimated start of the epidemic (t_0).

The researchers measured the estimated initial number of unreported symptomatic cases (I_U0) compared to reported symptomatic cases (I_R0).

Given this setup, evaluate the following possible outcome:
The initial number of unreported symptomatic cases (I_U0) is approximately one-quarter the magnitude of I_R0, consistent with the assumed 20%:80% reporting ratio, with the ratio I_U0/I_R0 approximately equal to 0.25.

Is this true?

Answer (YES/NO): NO